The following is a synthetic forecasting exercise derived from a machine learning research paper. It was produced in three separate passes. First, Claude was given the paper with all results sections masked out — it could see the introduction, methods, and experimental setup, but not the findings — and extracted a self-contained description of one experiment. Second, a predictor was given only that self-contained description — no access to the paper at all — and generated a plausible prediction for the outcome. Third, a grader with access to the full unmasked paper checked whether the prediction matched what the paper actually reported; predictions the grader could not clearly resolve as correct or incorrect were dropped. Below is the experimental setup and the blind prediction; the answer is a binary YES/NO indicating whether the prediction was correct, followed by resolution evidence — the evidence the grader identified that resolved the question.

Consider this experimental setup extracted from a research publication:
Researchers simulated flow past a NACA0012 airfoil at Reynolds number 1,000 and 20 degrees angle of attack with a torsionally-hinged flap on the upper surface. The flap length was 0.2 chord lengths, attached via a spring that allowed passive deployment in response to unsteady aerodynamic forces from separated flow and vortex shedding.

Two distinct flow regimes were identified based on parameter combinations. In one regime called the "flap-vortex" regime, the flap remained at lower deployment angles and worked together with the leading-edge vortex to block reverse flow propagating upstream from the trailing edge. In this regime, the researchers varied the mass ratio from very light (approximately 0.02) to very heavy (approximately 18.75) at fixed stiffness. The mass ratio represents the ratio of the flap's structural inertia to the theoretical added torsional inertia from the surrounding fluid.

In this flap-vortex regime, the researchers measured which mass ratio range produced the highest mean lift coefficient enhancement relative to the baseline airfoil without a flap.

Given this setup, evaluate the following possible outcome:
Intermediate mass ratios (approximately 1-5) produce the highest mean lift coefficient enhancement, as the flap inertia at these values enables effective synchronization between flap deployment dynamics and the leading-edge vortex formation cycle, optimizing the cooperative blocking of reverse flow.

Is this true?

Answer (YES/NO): NO